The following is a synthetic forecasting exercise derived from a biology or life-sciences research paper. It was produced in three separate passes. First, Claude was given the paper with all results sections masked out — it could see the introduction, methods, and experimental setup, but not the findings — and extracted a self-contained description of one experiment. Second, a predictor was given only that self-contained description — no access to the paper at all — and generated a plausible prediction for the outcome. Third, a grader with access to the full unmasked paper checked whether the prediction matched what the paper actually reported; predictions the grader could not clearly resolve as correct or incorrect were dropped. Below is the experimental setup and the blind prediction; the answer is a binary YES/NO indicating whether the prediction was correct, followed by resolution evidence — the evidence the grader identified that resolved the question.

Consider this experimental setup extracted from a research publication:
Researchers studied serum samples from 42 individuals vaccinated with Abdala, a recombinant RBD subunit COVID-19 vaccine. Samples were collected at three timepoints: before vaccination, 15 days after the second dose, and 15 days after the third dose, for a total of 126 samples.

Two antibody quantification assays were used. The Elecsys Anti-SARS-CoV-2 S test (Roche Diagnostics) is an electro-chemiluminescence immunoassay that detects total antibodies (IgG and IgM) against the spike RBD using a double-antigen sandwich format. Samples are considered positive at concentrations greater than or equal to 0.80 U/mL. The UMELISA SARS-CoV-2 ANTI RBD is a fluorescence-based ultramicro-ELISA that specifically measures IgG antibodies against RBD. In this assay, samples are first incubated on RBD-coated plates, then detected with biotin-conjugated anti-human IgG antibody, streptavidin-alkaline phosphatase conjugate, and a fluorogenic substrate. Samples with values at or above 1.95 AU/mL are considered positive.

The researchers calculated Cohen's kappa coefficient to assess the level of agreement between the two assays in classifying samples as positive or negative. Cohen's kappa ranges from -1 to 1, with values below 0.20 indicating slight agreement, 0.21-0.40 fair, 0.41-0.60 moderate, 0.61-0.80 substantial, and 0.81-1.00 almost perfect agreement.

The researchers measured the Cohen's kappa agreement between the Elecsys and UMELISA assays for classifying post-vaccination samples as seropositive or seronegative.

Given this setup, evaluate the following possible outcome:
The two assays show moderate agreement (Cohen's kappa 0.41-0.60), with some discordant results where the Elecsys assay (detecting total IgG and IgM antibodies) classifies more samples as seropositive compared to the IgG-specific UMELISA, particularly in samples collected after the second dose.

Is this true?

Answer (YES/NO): NO